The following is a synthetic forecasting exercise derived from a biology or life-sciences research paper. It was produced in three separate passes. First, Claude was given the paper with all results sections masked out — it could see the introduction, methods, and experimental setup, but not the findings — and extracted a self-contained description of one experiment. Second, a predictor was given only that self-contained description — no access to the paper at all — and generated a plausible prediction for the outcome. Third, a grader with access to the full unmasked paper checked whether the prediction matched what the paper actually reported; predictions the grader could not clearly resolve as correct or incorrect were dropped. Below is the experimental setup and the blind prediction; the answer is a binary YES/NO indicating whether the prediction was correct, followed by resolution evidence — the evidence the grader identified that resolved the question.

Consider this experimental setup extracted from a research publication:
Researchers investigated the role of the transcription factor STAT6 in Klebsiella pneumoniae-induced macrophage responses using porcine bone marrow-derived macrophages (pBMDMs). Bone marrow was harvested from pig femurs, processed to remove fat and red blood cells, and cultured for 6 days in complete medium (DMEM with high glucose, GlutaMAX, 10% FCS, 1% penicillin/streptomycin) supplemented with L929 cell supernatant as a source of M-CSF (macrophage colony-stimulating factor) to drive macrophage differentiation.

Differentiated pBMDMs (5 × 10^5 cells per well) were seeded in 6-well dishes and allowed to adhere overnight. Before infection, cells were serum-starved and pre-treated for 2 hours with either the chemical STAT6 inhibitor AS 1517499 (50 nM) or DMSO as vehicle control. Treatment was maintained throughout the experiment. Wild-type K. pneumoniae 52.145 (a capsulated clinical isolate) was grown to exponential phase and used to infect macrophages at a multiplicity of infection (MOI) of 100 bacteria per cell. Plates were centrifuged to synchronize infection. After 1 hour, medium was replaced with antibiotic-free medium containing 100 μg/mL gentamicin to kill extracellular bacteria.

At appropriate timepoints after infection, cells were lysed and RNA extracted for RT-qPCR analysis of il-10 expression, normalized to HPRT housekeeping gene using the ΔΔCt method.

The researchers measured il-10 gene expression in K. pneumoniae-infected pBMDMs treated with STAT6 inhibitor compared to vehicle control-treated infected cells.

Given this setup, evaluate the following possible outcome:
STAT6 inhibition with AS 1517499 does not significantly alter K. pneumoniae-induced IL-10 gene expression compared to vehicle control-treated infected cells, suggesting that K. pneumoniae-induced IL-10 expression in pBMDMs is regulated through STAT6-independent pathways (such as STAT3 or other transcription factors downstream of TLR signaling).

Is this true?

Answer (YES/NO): YES